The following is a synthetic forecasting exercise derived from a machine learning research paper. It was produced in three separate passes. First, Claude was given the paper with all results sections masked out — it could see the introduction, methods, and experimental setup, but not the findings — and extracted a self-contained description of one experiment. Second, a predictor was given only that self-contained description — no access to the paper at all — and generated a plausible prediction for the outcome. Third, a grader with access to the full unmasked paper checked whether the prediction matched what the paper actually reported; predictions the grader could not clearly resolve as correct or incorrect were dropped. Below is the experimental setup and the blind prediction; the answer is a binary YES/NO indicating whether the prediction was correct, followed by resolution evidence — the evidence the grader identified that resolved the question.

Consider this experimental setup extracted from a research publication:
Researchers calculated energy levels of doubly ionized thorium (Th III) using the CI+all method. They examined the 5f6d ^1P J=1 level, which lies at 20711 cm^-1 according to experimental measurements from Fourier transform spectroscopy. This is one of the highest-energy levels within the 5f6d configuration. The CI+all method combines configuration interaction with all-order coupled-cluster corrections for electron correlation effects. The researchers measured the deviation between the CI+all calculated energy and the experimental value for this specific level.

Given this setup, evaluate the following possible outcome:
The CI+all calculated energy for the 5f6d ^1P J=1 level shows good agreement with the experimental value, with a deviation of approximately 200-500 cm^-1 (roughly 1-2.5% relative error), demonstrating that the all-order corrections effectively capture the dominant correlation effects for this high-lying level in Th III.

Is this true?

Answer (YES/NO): NO